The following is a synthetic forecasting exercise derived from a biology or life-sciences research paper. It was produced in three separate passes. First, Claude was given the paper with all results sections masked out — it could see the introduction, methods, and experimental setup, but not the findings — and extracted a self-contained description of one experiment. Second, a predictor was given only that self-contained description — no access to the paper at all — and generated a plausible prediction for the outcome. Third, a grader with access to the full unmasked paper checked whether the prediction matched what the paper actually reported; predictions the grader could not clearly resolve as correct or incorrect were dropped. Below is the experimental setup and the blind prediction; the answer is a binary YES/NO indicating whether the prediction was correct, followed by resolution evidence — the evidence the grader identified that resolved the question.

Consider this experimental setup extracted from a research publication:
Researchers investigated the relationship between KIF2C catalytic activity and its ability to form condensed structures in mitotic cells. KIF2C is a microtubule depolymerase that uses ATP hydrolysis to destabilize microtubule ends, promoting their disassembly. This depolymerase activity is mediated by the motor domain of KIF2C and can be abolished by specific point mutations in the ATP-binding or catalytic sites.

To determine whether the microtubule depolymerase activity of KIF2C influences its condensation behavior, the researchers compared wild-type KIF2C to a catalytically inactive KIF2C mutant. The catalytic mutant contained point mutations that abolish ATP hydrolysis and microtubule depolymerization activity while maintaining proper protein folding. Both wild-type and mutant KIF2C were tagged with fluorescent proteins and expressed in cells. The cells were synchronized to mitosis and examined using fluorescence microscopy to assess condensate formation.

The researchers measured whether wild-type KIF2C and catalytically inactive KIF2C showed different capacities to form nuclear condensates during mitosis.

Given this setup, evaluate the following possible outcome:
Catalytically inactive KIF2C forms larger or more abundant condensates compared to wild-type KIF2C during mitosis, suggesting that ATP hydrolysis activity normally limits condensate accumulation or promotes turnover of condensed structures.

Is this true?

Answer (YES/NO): NO